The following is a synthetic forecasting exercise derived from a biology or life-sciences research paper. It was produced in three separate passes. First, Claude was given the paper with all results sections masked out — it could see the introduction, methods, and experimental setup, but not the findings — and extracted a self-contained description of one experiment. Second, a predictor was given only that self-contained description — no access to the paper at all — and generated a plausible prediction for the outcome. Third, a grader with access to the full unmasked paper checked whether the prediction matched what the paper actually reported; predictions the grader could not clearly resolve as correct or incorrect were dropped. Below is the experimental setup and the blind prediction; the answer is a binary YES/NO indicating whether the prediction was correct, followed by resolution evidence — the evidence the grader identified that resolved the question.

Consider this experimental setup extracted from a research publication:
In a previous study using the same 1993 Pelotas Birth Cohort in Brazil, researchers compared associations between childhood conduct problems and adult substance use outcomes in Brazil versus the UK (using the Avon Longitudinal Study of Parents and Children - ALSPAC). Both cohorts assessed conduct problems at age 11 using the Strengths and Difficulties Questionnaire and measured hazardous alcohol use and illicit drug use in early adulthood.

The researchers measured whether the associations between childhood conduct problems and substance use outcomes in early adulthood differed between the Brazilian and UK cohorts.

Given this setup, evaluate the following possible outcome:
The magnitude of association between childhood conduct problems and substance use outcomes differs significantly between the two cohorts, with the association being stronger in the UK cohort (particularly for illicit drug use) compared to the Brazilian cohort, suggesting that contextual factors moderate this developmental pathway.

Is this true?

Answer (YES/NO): NO